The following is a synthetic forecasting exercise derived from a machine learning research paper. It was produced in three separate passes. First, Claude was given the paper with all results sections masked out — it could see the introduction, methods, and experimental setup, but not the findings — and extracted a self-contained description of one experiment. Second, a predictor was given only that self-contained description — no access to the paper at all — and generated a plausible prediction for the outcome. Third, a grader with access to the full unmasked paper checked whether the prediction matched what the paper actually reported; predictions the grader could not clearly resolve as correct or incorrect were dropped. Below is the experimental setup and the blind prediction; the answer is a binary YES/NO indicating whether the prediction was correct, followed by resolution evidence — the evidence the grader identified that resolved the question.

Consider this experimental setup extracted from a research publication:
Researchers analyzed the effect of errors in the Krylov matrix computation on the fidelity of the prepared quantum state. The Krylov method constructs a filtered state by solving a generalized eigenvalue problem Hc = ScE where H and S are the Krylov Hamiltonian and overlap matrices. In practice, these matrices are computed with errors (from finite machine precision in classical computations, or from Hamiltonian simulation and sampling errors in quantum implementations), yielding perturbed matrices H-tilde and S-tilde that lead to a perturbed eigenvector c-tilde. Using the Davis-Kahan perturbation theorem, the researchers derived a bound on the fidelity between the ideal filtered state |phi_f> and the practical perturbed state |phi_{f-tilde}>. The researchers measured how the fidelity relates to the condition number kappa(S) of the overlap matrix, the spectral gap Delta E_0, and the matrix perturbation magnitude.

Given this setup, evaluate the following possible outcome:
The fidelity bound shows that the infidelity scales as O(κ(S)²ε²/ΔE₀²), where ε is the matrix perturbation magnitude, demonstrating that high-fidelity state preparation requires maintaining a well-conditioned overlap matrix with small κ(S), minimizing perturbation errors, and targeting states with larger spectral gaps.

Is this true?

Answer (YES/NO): NO